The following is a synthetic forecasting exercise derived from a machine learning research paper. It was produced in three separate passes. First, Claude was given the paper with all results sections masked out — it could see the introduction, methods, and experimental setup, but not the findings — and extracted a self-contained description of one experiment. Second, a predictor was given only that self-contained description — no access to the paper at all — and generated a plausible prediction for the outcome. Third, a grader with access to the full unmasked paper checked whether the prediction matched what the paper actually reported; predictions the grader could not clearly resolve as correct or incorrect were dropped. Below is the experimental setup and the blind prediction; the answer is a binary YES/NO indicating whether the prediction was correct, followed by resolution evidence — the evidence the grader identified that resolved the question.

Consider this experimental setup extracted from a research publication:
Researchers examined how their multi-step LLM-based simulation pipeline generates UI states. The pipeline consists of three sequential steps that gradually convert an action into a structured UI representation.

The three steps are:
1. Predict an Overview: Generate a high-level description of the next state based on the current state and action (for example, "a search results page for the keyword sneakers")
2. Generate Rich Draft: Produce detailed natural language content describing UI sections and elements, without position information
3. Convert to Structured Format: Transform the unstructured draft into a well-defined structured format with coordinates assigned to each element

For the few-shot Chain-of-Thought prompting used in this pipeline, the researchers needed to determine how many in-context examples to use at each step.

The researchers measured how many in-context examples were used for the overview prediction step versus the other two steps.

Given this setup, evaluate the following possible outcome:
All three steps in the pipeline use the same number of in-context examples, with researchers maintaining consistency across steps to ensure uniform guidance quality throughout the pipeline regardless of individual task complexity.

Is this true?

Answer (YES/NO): NO